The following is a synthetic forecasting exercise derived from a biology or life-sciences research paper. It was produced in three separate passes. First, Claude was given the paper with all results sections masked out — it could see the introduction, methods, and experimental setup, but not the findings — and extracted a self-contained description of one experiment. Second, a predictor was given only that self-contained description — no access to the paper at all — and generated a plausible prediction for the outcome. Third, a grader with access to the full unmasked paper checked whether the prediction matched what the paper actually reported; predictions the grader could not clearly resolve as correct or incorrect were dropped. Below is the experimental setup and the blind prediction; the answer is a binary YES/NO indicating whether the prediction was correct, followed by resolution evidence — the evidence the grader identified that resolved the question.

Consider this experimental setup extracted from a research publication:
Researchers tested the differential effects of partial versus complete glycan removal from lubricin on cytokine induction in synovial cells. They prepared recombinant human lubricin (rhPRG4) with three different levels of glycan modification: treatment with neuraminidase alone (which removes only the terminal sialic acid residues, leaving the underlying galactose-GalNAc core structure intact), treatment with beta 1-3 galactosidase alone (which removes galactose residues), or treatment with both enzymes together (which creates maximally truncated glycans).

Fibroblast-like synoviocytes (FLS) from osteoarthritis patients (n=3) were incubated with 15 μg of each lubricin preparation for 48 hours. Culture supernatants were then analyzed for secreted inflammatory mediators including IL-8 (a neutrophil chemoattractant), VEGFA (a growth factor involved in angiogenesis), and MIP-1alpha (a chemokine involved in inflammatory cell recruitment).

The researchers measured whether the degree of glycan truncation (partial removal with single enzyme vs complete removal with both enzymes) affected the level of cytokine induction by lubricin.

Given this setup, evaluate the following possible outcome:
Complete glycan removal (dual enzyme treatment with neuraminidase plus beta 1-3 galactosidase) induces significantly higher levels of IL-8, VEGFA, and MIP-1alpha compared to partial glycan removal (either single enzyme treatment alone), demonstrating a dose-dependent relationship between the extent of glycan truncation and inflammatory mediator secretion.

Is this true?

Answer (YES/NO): NO